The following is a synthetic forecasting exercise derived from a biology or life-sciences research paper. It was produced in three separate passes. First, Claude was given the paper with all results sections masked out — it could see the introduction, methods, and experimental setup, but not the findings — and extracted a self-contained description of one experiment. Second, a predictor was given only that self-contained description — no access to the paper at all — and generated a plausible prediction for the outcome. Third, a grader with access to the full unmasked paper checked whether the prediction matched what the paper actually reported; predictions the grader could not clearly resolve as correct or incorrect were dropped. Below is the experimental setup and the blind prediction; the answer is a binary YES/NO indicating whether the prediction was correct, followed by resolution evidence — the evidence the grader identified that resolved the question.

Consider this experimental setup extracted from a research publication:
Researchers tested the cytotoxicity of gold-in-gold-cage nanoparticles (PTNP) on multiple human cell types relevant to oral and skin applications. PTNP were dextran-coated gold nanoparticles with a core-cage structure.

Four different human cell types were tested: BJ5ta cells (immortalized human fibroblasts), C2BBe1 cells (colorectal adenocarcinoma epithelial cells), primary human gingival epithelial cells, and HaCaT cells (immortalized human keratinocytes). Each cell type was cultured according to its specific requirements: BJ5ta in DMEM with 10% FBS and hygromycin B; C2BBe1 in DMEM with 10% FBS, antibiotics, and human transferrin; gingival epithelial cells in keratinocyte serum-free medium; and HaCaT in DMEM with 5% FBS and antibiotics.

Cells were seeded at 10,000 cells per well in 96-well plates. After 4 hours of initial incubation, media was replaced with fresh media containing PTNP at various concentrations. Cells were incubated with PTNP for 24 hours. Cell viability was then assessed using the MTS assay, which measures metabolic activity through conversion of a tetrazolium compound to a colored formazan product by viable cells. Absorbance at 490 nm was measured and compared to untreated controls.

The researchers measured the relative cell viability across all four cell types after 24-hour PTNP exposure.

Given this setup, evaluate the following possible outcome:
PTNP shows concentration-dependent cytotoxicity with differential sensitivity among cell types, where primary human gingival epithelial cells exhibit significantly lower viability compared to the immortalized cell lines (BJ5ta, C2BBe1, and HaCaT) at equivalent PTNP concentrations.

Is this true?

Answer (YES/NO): NO